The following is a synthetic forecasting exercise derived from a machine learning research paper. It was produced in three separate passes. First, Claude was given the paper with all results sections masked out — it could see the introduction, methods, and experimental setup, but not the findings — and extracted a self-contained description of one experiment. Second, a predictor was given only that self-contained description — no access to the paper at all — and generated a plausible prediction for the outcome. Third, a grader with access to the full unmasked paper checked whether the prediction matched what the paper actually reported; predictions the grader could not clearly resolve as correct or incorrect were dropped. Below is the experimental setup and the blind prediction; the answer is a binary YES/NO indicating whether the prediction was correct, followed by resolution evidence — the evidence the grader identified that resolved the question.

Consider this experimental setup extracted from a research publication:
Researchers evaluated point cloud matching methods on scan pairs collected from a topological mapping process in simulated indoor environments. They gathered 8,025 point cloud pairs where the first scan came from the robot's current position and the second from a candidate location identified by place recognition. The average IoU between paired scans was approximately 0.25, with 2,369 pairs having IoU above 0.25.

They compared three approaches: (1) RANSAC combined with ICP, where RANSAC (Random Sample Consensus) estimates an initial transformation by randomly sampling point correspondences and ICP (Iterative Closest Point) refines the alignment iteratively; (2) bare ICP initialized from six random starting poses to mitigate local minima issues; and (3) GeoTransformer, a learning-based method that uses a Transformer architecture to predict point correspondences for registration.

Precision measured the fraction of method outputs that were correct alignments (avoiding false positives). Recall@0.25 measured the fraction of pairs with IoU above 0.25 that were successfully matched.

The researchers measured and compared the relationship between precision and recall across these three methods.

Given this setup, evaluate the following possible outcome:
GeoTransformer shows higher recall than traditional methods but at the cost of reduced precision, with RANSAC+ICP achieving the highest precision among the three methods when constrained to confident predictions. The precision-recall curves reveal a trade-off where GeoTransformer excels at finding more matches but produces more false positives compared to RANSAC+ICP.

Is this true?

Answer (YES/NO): YES